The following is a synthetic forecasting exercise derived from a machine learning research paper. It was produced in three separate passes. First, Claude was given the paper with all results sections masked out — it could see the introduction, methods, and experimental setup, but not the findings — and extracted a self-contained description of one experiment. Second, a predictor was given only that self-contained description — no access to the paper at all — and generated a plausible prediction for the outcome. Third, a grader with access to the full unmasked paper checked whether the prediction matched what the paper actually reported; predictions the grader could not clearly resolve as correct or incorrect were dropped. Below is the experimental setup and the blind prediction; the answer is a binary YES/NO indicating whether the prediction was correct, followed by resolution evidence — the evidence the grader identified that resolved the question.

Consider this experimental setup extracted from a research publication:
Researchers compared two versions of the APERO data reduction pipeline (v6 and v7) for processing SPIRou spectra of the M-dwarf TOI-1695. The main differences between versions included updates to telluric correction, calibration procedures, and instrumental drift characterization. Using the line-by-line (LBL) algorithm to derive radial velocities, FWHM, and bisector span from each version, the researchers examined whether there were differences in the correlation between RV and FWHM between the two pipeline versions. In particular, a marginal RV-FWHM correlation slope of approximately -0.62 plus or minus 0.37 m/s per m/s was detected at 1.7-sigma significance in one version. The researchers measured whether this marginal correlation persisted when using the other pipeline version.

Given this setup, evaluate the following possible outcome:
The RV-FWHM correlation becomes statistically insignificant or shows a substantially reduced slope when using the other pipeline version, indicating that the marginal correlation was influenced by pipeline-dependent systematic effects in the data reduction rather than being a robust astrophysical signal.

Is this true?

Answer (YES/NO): YES